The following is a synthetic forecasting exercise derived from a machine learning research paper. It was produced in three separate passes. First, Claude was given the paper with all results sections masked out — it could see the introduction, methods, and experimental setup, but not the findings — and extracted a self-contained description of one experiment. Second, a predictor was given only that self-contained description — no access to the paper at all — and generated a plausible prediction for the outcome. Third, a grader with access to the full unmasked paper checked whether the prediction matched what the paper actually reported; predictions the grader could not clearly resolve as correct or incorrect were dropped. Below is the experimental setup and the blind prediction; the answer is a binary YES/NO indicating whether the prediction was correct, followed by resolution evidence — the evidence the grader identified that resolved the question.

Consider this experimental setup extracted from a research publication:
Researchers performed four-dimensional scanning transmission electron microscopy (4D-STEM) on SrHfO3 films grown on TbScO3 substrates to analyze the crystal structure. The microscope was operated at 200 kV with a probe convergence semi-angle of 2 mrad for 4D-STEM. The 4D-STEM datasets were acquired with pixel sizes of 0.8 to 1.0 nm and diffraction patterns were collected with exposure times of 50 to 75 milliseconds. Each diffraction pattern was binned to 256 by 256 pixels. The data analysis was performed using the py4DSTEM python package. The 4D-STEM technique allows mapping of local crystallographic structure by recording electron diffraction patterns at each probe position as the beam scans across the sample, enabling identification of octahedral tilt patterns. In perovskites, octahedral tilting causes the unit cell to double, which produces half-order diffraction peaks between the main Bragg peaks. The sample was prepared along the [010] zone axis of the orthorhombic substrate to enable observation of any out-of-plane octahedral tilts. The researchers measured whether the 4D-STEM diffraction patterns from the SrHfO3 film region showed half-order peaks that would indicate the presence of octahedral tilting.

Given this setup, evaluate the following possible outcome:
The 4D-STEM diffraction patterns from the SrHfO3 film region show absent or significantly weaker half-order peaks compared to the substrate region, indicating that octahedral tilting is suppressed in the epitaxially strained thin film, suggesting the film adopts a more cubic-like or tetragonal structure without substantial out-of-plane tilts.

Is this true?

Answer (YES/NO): NO